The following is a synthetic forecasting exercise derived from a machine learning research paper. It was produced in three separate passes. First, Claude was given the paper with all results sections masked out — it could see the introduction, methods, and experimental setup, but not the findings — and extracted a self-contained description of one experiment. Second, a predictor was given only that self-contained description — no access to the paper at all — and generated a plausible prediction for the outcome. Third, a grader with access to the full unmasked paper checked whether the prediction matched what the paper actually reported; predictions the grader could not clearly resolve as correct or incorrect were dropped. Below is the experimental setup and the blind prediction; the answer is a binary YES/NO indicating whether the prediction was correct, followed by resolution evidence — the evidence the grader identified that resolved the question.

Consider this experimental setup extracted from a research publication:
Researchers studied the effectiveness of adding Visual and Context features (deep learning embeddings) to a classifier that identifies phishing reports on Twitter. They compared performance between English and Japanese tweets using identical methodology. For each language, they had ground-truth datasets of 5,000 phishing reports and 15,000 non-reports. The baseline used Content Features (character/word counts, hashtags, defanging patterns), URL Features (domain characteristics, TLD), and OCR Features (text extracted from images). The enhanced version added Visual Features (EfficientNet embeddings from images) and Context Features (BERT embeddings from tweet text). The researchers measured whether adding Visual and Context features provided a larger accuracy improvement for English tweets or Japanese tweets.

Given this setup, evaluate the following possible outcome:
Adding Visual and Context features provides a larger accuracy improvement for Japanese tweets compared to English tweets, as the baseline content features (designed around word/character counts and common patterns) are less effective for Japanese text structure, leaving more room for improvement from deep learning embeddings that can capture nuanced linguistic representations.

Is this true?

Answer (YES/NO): YES